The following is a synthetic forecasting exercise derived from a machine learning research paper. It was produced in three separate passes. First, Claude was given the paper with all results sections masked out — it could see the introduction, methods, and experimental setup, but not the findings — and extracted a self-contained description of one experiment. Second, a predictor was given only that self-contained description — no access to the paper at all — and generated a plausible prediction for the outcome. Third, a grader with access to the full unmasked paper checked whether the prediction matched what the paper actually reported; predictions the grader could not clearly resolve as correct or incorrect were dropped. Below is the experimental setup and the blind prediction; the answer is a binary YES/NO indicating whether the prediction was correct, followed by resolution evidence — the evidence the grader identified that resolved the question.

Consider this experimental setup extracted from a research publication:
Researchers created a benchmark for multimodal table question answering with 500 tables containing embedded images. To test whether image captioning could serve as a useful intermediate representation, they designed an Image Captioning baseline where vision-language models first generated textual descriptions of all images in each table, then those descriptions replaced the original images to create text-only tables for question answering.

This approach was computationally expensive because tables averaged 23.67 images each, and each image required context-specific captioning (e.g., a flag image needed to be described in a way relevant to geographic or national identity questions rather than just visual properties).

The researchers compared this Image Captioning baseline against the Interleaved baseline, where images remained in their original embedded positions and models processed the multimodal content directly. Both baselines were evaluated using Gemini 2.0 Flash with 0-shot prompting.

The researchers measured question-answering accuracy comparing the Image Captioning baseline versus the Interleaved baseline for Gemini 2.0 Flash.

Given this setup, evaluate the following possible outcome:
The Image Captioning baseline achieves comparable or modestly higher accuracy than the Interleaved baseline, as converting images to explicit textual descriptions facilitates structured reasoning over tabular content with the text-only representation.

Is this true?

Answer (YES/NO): NO